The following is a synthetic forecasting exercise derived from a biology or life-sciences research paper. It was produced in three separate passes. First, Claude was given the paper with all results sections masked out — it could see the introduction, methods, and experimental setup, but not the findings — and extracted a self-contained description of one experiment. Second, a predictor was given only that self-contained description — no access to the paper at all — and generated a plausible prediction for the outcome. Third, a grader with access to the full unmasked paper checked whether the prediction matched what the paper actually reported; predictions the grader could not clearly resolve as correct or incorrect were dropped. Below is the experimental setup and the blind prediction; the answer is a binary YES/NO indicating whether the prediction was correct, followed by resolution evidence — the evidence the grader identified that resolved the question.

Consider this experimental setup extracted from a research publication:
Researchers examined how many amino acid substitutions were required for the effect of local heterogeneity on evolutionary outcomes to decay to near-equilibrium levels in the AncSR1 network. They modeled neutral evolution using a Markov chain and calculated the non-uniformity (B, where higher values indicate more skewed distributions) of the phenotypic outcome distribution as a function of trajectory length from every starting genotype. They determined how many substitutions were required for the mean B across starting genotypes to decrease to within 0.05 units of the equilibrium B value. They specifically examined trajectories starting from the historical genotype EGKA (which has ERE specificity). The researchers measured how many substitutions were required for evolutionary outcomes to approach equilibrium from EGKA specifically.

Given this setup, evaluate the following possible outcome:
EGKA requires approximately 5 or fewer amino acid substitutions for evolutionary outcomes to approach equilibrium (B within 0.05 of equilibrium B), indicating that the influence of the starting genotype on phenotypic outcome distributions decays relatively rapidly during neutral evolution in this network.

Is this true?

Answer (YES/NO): NO